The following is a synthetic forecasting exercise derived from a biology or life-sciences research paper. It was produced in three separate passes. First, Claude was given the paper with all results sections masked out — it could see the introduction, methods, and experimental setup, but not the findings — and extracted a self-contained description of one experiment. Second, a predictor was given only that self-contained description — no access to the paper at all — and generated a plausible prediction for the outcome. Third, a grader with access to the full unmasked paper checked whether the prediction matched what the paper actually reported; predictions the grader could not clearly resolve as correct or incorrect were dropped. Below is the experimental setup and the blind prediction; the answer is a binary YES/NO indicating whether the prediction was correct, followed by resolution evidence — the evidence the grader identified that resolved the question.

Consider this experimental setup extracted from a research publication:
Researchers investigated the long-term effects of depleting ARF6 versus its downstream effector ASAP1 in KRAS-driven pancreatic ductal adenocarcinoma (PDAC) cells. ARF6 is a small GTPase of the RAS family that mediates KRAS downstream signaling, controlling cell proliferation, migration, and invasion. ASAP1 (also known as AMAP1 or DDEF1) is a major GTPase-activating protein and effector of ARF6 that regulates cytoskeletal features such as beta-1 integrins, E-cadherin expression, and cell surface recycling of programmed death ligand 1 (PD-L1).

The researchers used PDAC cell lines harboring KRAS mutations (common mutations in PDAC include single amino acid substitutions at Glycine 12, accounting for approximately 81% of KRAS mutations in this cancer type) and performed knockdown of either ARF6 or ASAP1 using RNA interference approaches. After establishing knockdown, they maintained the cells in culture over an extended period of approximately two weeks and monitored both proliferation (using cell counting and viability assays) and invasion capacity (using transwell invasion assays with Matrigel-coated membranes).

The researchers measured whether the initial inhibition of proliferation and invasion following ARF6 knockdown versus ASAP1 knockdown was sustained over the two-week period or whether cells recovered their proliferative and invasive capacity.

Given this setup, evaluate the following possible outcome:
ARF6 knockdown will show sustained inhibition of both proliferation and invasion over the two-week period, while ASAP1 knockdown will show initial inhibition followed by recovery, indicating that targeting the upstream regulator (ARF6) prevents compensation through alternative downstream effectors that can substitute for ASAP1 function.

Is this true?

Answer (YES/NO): NO